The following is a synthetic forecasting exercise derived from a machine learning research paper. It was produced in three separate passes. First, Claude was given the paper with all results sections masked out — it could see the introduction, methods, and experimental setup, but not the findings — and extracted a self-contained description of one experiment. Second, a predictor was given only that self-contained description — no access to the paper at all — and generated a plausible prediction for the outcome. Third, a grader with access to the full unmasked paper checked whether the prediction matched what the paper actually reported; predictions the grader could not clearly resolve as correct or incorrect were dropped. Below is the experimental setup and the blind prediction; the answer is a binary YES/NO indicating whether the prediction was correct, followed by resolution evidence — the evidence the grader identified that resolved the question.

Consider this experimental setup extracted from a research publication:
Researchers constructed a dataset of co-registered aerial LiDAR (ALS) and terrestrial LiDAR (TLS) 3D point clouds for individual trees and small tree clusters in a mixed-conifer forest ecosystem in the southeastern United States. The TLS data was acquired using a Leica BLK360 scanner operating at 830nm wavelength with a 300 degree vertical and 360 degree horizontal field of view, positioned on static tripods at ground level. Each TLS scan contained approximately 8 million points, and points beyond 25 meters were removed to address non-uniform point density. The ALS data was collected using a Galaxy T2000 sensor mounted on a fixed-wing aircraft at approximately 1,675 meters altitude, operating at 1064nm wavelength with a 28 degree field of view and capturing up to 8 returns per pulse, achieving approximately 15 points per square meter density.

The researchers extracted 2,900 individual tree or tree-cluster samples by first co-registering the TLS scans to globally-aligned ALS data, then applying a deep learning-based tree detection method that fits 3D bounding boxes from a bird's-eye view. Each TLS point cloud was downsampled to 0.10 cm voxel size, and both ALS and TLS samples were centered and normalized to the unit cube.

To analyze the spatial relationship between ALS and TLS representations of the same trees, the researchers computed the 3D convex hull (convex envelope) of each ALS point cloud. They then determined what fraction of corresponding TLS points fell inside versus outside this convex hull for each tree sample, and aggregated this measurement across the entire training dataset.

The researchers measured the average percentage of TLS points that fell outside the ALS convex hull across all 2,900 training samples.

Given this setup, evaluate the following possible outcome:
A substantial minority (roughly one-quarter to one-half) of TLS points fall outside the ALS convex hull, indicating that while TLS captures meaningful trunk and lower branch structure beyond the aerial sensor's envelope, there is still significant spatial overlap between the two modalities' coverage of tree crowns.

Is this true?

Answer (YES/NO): NO